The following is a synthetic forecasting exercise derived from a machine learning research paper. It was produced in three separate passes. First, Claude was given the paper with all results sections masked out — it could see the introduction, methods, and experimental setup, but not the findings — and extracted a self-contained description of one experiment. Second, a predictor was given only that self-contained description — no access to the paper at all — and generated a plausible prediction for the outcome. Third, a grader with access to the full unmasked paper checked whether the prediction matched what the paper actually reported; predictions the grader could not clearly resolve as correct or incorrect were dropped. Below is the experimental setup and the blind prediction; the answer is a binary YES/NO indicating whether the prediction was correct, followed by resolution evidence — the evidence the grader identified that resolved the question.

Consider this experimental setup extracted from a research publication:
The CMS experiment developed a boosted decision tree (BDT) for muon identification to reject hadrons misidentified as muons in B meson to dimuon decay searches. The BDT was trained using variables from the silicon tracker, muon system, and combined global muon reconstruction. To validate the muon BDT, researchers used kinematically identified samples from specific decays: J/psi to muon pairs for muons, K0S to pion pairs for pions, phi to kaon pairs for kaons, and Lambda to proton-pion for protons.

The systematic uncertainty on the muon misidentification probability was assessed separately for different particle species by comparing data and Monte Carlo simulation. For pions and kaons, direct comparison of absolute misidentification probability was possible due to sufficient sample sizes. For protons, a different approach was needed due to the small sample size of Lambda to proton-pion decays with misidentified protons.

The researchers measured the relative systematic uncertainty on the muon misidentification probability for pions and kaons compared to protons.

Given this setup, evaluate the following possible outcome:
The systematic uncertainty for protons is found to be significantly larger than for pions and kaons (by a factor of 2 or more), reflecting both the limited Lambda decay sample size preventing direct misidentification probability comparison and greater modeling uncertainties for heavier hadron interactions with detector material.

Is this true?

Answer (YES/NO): NO